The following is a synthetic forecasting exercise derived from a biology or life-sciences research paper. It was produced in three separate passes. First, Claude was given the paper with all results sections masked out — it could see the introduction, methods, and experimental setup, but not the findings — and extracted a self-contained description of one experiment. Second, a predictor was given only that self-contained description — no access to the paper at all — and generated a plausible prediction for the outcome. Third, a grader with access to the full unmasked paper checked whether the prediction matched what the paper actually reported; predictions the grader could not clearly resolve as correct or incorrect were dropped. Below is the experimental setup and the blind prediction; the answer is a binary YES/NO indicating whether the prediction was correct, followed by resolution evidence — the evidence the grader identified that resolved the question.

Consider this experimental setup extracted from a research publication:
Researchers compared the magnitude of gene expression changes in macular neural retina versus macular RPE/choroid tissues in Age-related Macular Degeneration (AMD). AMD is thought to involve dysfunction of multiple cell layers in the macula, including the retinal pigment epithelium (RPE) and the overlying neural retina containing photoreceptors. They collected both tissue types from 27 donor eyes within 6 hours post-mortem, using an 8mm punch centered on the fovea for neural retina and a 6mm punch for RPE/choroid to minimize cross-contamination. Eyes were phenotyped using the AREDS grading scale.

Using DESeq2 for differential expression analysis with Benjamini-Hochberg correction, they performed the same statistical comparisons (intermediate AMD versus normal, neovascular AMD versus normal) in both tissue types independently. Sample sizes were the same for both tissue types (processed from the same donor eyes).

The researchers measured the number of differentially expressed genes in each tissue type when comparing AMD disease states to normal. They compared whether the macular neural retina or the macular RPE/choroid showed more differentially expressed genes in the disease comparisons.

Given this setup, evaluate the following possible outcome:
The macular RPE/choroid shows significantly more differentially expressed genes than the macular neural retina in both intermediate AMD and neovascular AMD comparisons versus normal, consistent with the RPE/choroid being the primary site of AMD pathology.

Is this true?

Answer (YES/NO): YES